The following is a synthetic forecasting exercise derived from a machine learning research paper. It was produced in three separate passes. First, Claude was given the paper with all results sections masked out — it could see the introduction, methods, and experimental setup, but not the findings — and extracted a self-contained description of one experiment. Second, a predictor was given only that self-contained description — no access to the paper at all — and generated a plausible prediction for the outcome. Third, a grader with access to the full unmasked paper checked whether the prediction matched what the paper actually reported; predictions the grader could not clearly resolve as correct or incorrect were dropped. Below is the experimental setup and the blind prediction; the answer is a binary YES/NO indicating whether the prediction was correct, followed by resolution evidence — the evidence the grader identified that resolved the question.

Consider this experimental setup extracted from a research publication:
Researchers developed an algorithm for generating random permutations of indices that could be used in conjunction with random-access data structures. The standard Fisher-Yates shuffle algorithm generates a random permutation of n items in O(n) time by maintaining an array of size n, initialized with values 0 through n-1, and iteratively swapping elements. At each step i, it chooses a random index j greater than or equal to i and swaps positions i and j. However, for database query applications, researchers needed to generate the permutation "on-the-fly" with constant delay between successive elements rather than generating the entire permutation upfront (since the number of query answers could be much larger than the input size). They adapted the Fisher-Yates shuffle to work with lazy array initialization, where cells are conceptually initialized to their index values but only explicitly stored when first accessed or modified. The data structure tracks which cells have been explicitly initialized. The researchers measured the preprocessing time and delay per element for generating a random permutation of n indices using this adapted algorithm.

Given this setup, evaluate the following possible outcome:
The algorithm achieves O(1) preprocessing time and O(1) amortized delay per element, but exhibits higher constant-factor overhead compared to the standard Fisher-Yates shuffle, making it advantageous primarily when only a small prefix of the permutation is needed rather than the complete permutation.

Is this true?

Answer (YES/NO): NO